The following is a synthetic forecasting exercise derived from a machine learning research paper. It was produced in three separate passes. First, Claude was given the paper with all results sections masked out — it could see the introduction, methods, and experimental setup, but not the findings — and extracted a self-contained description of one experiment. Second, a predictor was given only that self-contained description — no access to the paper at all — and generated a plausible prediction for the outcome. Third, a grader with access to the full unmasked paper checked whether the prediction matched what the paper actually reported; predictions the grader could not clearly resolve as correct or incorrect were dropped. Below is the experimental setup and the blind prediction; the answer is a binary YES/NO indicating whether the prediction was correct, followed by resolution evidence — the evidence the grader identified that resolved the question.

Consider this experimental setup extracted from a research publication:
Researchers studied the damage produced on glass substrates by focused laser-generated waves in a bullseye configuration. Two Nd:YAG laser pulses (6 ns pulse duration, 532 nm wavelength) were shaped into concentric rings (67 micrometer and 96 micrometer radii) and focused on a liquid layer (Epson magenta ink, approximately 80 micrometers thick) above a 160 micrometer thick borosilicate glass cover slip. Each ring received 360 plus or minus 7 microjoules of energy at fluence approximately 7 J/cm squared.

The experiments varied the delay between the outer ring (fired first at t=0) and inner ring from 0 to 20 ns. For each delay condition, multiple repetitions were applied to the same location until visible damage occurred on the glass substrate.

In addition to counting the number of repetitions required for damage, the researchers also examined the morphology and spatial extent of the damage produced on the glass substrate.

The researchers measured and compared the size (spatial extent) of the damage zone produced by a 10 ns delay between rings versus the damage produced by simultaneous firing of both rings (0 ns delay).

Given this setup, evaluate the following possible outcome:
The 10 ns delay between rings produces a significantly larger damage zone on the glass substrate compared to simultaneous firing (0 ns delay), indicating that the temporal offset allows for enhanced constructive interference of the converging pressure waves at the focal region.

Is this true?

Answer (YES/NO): NO